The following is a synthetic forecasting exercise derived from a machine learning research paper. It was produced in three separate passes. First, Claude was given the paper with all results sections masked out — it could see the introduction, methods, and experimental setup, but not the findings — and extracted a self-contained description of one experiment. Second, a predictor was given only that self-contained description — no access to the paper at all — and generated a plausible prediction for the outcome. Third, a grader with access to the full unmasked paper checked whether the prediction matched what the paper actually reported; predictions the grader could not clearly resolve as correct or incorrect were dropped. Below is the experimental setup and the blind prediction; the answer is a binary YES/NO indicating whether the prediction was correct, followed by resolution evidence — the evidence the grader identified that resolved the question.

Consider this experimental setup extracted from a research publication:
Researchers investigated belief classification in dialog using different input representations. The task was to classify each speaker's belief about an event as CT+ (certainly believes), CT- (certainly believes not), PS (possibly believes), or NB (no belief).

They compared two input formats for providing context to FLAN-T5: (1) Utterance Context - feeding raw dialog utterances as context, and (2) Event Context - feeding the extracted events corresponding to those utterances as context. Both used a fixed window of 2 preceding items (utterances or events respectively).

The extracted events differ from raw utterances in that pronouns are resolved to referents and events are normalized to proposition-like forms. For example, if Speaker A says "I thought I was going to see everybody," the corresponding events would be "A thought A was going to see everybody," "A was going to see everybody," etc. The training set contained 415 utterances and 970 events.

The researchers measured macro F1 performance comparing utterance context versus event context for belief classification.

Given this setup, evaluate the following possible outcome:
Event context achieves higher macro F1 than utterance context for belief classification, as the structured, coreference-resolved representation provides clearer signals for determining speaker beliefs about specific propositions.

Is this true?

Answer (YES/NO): YES